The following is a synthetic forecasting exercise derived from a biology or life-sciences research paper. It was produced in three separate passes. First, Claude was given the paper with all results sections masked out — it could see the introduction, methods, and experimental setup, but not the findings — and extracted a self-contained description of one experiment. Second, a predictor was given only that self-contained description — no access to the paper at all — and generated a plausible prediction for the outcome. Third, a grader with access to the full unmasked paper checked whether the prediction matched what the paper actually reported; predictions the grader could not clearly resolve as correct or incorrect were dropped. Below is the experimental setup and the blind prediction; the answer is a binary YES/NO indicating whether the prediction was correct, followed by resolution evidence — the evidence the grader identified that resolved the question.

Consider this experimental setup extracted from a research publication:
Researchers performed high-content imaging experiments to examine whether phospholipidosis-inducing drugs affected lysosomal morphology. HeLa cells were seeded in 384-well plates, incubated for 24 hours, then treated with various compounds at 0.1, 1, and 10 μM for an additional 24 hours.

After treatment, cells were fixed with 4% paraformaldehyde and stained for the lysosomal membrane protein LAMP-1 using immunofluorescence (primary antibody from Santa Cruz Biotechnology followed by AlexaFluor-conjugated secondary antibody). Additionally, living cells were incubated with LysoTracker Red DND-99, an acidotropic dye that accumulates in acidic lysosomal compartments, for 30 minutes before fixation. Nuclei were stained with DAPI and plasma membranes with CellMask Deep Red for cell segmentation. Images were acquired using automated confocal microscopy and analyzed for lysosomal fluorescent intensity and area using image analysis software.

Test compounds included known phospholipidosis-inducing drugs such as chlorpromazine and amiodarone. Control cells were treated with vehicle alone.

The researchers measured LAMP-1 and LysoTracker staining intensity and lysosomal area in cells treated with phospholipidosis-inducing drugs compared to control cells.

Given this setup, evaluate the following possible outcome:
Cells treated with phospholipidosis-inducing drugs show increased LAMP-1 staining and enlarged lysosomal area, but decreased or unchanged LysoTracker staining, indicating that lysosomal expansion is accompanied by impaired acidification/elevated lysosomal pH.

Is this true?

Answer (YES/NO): NO